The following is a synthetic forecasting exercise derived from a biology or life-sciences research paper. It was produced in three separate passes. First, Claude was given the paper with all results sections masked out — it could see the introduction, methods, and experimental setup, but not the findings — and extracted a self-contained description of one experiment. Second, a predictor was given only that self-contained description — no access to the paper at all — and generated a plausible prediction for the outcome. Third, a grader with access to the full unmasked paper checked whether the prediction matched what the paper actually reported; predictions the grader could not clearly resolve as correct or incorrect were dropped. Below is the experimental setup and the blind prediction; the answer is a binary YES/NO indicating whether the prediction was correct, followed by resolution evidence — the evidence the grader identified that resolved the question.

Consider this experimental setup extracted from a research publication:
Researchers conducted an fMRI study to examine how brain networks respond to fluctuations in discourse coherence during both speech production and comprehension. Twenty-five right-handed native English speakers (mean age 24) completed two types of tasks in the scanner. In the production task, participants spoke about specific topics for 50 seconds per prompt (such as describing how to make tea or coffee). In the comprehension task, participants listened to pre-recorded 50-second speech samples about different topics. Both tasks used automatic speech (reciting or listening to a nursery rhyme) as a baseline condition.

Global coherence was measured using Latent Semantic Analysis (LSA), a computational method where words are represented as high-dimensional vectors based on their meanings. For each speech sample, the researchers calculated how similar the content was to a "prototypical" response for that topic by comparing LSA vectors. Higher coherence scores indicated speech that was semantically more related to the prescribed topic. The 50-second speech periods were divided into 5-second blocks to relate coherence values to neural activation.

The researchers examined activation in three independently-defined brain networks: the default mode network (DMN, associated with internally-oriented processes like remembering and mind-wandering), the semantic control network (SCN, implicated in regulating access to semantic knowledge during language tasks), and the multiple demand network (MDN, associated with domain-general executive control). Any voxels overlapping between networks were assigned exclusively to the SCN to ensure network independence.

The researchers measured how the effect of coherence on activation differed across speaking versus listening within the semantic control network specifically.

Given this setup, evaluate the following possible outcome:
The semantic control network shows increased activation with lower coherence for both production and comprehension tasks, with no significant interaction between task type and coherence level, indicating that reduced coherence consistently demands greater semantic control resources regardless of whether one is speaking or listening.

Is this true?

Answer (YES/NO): NO